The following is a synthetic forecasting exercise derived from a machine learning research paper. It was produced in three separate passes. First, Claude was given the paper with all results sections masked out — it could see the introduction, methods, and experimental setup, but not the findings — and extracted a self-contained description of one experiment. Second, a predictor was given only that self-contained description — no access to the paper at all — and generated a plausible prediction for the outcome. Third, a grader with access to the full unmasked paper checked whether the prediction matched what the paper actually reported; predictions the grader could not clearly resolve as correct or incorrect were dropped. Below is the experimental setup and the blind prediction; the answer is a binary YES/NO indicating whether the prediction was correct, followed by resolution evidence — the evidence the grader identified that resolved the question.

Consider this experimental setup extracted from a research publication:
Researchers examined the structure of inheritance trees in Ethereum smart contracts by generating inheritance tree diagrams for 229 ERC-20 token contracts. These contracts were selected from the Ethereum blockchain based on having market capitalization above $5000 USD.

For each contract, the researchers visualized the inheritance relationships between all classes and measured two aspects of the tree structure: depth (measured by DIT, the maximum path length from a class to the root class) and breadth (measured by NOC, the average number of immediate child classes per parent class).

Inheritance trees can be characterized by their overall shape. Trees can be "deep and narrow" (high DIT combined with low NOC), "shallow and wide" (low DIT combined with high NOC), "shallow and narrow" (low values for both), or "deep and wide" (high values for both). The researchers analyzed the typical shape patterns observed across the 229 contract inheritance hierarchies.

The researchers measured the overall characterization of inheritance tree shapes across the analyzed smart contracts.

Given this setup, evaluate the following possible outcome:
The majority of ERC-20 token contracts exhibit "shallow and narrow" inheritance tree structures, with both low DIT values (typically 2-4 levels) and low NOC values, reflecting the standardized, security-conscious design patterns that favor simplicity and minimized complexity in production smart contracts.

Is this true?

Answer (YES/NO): NO